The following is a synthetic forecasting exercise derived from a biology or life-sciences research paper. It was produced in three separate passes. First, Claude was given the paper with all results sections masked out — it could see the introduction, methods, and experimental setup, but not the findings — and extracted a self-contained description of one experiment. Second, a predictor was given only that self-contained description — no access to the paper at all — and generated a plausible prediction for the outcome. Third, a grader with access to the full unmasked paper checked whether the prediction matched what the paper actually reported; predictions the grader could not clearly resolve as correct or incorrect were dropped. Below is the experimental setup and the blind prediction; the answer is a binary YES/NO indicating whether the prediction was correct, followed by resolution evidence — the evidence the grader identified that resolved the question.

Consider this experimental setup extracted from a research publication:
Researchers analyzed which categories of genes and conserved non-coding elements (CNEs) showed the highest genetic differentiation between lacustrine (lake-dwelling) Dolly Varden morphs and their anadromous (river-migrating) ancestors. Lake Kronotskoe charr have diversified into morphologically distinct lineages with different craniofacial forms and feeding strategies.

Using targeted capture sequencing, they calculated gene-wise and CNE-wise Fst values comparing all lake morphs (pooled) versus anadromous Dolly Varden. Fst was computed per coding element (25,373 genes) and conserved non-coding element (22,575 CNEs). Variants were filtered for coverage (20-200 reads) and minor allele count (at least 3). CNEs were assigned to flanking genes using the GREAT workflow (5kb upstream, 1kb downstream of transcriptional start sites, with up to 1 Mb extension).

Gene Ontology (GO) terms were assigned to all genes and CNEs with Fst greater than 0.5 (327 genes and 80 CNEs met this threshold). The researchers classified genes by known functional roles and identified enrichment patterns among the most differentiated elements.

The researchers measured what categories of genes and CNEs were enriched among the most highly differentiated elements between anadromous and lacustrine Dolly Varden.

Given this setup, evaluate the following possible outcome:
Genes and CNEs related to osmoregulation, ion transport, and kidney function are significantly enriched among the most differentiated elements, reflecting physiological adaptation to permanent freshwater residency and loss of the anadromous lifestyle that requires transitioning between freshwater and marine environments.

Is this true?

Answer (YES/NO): YES